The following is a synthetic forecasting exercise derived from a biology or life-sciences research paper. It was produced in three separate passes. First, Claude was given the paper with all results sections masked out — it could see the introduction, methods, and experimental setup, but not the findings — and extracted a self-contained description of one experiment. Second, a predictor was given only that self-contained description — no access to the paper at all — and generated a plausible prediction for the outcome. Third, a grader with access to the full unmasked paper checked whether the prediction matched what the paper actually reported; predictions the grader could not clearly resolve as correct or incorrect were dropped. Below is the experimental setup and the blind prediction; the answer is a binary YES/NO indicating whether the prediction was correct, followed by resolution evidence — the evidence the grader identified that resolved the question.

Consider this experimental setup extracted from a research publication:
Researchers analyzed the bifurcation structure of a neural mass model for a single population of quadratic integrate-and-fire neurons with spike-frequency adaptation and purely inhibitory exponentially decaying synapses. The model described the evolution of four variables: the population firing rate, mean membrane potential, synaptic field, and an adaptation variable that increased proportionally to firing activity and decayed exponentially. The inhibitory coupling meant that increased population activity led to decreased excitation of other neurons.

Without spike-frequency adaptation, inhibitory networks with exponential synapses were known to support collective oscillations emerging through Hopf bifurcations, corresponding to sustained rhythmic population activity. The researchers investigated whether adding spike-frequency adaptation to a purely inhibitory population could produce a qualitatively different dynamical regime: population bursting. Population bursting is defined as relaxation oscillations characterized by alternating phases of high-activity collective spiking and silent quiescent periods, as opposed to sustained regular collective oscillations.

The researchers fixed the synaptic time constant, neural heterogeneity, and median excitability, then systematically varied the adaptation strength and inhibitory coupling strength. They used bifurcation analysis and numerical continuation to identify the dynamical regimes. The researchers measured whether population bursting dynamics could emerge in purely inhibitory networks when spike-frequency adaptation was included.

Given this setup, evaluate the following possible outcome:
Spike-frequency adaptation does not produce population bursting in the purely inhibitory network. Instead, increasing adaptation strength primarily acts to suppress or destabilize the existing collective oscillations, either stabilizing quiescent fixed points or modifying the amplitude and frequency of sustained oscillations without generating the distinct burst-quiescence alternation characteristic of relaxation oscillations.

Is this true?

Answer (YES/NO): YES